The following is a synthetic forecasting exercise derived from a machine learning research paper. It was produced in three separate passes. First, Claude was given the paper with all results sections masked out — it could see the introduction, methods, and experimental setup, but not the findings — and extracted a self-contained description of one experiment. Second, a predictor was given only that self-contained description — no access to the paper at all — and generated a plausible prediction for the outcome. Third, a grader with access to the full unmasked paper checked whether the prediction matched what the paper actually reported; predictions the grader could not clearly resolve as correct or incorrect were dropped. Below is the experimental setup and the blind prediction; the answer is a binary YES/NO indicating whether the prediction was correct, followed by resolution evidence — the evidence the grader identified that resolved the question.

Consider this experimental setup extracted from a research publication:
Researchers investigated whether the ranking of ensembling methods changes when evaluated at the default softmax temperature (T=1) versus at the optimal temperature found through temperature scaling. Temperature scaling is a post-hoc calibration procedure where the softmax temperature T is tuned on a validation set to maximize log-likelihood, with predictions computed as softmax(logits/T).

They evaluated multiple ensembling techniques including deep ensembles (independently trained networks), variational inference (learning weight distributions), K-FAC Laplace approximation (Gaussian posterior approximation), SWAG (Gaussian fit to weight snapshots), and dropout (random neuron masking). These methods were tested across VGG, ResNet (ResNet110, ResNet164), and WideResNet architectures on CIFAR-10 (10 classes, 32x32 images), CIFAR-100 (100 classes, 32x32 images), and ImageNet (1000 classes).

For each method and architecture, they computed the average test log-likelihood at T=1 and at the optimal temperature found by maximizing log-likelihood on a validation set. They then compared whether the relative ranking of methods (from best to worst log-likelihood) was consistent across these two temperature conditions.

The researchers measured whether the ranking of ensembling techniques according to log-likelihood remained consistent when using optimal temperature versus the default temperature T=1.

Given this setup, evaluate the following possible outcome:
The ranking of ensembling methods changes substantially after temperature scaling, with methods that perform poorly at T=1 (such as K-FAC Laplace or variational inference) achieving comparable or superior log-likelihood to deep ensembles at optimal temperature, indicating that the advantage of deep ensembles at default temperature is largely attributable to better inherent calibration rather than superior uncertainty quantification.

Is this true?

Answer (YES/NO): NO